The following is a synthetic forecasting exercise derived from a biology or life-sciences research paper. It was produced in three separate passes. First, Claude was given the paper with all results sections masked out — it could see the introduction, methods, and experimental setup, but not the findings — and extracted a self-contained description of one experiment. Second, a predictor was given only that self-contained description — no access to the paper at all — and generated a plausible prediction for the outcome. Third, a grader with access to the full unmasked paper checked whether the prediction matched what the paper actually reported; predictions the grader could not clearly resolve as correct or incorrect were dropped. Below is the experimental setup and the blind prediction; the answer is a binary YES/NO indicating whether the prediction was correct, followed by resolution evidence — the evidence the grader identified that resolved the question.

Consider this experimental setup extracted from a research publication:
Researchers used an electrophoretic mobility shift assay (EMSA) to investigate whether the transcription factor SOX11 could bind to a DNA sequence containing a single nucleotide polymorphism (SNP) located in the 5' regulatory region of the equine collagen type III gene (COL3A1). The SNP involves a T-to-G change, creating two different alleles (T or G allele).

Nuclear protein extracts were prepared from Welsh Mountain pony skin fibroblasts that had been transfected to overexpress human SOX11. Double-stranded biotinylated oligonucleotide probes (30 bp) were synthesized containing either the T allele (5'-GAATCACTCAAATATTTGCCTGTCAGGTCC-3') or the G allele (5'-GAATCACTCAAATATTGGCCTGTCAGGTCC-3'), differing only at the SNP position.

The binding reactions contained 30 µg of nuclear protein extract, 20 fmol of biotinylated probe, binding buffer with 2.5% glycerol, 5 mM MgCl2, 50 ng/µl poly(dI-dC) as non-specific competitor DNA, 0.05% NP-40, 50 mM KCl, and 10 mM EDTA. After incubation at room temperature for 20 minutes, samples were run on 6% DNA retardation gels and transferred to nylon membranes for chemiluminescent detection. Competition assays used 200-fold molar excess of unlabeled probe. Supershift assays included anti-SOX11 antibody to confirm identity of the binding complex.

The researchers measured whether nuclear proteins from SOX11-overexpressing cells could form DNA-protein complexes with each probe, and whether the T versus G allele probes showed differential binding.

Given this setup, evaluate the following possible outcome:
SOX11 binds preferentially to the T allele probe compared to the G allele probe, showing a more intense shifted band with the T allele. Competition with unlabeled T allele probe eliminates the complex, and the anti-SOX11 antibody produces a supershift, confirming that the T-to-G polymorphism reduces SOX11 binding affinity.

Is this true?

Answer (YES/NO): NO